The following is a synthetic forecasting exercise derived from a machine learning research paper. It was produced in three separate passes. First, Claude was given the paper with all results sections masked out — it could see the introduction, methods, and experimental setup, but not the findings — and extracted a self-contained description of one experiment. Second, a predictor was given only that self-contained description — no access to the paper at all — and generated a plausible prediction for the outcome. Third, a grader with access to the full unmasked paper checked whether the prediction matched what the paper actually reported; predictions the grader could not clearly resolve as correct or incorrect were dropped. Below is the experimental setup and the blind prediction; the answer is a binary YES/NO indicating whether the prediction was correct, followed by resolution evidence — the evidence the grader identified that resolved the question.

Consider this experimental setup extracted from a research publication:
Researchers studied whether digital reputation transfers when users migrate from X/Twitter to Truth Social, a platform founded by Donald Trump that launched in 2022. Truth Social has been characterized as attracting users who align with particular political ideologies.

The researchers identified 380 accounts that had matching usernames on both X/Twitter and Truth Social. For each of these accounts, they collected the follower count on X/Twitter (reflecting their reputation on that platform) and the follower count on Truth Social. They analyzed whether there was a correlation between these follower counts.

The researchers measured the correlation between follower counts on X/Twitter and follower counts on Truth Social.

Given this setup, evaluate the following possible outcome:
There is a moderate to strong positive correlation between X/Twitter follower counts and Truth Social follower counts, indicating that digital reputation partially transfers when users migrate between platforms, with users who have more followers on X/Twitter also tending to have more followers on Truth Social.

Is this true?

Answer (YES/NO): NO